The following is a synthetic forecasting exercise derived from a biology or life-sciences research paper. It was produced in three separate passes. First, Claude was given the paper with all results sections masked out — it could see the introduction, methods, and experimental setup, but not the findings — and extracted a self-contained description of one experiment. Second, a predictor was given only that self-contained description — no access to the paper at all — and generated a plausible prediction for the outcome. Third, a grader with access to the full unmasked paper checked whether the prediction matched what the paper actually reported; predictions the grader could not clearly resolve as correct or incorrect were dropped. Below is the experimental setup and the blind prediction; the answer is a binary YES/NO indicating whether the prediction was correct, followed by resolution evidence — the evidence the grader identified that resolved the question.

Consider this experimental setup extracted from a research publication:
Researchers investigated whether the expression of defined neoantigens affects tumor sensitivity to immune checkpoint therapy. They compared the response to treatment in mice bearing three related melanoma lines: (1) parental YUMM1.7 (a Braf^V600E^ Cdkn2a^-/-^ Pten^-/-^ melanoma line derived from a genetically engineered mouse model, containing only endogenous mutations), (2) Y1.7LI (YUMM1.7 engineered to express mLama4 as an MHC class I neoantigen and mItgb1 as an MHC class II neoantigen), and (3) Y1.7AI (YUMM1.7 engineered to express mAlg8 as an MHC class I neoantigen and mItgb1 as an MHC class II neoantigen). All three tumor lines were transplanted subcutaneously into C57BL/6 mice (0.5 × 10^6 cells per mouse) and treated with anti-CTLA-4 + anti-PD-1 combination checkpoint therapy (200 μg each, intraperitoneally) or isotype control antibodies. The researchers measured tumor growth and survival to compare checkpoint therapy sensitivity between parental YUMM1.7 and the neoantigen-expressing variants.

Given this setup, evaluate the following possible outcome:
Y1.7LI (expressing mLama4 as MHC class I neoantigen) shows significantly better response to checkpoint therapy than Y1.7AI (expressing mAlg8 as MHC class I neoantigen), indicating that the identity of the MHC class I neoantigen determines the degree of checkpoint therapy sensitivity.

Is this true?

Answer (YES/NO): NO